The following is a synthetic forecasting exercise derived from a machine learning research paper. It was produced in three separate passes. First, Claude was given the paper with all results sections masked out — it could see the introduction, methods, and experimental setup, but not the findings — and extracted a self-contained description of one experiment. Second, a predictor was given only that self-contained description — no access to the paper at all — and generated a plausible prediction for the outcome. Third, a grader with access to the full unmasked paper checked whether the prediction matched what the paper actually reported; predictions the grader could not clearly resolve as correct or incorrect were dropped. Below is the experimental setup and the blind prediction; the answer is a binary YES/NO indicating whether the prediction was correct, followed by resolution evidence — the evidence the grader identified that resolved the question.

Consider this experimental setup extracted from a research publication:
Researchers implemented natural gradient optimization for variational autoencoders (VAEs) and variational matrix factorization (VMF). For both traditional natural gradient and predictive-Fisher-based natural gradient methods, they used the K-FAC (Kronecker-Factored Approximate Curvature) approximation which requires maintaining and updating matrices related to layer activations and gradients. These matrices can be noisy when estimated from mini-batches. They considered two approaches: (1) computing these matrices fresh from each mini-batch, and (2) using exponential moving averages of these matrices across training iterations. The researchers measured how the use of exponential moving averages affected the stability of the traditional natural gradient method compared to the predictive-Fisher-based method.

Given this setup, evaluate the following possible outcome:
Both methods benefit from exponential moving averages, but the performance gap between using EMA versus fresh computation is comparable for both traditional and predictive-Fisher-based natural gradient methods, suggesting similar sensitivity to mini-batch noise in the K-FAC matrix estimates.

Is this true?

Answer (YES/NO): NO